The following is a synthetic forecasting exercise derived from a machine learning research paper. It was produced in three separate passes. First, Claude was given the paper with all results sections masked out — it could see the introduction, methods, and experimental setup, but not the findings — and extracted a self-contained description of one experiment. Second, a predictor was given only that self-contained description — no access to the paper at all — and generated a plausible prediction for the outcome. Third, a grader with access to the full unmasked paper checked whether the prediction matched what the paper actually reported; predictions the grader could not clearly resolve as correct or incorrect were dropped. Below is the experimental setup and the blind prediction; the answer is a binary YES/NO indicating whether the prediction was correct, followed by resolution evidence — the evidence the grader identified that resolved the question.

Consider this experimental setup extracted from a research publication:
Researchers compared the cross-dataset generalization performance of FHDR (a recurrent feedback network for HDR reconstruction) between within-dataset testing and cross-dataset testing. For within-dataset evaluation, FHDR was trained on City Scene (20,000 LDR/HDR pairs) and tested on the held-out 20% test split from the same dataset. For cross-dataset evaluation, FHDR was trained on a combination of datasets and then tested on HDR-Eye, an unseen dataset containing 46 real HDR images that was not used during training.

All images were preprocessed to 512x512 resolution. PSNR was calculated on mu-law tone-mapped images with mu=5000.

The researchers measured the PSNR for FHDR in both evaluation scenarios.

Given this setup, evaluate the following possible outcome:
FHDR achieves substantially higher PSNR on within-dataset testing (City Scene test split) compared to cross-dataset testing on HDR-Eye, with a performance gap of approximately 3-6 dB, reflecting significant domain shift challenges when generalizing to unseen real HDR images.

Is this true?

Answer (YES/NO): NO